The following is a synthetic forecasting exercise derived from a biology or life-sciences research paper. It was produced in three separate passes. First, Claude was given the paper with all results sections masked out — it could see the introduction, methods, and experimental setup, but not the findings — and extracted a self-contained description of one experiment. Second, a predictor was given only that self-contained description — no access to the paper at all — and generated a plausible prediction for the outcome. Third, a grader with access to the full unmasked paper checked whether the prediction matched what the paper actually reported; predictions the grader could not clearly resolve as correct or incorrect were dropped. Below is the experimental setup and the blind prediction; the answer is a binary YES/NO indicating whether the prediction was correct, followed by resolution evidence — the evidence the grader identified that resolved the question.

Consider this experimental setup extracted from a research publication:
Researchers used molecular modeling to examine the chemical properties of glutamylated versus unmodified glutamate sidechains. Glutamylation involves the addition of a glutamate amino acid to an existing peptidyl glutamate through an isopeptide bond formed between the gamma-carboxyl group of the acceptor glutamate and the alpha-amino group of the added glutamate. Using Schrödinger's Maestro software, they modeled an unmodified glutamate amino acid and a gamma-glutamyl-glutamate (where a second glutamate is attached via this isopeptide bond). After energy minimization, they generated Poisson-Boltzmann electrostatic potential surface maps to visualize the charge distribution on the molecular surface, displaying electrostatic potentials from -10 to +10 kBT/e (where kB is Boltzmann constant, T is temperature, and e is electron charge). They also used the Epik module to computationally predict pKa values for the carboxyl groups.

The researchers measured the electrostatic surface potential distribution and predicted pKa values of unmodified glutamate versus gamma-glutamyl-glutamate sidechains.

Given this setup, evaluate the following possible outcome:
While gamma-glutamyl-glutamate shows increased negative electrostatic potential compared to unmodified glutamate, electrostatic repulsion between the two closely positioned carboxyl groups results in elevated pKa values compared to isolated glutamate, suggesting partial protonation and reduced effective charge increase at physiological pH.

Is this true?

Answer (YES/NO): NO